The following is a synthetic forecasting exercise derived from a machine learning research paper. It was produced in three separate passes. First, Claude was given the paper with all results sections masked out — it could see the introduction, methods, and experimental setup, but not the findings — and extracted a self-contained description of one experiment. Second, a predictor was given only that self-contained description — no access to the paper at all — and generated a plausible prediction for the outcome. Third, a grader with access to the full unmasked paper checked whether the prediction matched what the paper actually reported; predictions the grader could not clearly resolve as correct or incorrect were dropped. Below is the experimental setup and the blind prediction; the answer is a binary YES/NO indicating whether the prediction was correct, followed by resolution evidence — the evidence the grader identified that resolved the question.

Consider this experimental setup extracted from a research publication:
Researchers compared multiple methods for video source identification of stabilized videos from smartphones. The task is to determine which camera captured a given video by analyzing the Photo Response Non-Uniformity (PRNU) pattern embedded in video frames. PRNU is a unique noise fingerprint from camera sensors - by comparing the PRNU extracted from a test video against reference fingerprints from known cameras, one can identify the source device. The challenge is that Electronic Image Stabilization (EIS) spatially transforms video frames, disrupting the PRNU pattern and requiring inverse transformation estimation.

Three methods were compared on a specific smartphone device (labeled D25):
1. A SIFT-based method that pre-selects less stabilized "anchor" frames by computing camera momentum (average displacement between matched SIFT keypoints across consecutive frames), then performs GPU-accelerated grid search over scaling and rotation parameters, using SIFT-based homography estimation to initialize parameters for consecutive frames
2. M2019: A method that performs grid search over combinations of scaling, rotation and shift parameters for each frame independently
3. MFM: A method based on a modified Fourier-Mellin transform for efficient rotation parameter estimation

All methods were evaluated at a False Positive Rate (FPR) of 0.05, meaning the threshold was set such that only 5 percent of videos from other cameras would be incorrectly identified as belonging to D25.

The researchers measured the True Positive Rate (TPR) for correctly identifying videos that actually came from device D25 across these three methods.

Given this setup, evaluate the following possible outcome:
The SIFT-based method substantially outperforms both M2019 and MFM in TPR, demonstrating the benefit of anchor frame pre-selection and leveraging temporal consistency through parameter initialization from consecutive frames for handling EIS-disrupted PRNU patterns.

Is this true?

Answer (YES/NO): NO